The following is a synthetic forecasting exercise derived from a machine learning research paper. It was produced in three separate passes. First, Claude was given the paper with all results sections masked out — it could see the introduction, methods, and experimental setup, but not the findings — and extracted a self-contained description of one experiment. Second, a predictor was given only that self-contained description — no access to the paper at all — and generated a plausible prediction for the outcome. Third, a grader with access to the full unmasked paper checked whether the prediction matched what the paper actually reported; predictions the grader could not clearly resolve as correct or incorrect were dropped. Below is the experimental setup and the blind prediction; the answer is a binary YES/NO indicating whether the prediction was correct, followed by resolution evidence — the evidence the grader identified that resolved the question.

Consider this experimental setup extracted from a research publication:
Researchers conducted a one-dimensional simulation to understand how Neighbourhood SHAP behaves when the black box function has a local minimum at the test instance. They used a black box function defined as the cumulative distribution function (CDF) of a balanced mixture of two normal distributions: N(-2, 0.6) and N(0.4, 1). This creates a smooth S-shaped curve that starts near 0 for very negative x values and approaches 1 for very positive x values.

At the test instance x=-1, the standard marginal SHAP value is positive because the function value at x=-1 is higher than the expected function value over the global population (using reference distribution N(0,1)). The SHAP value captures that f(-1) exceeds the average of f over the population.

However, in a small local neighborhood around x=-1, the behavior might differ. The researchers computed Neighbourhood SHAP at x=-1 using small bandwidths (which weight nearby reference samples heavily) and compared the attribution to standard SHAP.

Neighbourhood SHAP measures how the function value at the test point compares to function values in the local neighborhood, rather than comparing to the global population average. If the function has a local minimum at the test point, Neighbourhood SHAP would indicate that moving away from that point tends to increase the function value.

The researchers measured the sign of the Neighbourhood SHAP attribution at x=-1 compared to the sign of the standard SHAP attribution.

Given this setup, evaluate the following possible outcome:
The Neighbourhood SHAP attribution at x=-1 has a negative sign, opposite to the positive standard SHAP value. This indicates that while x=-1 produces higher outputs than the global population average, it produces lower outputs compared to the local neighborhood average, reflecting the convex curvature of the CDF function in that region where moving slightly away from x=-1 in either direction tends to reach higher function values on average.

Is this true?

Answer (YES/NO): YES